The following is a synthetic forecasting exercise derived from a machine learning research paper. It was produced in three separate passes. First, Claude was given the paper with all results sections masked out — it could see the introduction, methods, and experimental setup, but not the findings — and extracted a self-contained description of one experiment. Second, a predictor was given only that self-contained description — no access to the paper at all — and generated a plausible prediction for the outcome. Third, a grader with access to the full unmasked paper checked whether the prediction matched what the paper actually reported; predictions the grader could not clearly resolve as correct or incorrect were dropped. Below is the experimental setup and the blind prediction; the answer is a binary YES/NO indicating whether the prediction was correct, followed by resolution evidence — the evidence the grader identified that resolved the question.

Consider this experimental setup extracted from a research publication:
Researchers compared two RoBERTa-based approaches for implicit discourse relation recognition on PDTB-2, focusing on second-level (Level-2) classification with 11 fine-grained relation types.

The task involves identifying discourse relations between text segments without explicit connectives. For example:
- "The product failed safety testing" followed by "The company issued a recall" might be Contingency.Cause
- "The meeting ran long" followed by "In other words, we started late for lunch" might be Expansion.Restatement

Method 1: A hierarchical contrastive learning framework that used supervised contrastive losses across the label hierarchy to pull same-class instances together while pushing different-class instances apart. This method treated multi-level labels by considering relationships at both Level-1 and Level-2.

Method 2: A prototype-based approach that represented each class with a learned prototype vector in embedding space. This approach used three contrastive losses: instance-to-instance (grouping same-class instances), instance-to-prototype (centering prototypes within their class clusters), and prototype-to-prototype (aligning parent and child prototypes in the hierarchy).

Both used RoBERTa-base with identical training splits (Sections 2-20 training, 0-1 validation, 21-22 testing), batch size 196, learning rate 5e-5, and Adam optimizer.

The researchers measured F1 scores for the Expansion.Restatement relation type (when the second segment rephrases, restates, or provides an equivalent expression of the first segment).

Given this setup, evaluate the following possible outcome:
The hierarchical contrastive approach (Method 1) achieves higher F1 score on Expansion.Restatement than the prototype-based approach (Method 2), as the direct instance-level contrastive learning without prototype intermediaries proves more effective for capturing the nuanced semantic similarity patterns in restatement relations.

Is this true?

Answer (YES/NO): YES